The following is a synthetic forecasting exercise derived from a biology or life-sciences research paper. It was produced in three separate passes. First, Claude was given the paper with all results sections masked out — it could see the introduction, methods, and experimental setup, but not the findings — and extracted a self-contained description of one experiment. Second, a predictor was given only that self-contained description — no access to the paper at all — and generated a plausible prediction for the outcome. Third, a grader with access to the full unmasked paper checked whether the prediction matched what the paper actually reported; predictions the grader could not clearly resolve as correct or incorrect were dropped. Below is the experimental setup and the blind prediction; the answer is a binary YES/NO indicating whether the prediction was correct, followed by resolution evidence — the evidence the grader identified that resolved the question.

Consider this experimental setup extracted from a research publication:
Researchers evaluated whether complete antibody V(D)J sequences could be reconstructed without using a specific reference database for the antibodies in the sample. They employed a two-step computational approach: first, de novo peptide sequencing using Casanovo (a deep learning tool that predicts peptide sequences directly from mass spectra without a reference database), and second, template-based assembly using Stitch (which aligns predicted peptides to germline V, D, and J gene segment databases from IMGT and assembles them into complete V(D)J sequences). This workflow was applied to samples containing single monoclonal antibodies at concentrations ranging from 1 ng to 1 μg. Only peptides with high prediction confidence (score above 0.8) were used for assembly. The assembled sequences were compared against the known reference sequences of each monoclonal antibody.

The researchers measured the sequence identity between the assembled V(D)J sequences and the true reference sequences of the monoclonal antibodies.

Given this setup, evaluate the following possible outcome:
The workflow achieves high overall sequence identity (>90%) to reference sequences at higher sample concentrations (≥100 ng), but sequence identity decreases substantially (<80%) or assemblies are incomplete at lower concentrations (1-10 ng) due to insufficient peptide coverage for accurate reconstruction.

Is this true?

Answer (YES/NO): NO